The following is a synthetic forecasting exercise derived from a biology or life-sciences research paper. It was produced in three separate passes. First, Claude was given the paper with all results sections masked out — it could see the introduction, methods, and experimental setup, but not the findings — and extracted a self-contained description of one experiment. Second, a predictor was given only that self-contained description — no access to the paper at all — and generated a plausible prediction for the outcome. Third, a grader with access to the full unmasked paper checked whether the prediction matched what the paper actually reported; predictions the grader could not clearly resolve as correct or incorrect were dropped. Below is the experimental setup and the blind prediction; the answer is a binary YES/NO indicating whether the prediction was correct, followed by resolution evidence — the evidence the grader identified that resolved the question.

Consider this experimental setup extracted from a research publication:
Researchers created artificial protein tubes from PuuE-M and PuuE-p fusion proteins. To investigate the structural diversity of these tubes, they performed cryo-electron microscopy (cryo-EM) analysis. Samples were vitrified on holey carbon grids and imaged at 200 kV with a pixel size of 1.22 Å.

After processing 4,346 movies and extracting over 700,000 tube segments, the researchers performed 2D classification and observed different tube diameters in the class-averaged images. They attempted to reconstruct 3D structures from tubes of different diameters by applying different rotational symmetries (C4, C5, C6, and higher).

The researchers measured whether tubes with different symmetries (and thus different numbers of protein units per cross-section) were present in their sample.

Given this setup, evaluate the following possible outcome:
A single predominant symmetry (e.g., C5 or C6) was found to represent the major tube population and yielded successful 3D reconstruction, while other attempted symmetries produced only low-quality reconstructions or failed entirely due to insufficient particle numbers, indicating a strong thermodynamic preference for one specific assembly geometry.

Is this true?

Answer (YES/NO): NO